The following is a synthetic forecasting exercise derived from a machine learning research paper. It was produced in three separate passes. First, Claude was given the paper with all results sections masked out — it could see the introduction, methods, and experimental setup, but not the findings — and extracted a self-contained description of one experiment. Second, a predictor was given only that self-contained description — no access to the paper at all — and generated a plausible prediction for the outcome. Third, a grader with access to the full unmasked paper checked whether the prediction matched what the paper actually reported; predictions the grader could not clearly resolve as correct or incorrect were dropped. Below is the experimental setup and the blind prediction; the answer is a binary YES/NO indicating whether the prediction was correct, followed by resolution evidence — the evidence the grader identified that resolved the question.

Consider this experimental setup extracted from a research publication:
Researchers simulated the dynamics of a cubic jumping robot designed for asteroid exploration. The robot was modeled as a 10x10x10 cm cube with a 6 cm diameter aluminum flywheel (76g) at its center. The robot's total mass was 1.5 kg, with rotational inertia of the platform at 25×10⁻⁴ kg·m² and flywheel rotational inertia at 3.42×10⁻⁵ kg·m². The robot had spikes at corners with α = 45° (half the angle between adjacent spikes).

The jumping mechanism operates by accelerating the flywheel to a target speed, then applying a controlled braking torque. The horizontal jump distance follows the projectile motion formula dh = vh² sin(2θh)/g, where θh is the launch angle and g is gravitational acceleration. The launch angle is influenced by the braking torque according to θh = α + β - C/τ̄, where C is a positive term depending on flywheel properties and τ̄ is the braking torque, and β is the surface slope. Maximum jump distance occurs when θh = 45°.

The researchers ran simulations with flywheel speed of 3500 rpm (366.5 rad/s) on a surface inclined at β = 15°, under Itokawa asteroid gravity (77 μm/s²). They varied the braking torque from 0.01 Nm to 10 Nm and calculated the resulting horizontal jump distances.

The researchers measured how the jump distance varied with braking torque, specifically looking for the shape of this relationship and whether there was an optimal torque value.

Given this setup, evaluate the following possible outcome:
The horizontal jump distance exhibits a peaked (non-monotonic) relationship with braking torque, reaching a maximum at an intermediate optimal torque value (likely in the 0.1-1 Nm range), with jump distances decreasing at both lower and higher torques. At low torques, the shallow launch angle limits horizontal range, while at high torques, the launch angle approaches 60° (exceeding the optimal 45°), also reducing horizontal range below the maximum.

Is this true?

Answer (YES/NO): NO